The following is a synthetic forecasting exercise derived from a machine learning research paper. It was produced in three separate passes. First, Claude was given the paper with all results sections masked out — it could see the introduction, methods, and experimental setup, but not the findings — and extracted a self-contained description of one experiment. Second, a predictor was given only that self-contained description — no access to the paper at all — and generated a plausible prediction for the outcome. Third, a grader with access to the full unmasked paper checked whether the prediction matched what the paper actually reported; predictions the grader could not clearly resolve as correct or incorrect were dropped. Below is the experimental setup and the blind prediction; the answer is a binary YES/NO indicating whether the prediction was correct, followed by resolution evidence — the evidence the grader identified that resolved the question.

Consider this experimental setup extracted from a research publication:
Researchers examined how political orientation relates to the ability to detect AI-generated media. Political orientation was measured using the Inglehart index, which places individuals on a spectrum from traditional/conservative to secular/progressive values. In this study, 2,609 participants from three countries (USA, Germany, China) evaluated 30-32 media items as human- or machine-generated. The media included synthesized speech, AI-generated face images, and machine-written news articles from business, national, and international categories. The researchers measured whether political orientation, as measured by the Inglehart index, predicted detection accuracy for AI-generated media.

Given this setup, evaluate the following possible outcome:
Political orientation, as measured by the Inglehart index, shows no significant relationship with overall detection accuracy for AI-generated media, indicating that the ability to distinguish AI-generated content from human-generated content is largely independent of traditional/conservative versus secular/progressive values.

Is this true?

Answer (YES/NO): NO